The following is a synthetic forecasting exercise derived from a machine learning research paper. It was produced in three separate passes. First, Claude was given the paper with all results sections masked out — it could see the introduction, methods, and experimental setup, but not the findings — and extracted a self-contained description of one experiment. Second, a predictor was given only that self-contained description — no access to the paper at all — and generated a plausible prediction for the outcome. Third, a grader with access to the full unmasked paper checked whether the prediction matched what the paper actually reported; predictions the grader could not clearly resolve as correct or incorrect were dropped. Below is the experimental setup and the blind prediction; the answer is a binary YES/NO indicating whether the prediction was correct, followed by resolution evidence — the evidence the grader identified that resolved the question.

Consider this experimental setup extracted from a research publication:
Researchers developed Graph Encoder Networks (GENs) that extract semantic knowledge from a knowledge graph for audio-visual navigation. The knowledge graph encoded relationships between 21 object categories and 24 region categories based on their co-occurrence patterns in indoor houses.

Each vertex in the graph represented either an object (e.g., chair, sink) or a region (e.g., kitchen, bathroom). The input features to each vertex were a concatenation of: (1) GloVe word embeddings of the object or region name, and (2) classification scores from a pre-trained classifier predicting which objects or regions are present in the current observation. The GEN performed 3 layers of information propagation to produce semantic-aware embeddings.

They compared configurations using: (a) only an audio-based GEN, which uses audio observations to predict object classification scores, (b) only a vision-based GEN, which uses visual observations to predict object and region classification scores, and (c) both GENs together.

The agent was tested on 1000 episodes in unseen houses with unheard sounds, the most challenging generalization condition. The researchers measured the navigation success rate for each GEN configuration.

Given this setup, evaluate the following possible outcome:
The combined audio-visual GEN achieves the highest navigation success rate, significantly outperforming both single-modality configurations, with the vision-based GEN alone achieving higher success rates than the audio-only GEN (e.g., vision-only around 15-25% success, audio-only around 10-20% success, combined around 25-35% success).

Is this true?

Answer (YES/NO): NO